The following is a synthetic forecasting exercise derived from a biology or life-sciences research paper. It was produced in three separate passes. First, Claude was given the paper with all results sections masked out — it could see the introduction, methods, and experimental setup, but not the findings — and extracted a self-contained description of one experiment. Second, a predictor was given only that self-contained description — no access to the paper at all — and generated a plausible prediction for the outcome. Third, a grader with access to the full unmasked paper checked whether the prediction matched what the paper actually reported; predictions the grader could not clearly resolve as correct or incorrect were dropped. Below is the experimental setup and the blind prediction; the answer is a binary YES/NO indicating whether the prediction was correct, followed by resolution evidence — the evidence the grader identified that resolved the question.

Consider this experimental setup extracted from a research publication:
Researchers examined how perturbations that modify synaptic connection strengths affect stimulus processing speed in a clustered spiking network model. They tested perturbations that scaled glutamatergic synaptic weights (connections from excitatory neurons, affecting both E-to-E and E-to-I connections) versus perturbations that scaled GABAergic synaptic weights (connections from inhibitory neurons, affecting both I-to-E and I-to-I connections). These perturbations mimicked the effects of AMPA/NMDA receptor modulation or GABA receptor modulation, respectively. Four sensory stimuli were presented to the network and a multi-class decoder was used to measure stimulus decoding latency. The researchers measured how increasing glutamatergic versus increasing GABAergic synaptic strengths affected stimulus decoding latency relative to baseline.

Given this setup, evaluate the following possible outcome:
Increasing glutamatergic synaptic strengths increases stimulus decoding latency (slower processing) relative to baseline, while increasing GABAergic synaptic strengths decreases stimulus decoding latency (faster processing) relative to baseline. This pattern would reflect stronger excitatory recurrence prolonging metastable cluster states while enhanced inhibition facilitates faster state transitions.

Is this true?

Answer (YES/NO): NO